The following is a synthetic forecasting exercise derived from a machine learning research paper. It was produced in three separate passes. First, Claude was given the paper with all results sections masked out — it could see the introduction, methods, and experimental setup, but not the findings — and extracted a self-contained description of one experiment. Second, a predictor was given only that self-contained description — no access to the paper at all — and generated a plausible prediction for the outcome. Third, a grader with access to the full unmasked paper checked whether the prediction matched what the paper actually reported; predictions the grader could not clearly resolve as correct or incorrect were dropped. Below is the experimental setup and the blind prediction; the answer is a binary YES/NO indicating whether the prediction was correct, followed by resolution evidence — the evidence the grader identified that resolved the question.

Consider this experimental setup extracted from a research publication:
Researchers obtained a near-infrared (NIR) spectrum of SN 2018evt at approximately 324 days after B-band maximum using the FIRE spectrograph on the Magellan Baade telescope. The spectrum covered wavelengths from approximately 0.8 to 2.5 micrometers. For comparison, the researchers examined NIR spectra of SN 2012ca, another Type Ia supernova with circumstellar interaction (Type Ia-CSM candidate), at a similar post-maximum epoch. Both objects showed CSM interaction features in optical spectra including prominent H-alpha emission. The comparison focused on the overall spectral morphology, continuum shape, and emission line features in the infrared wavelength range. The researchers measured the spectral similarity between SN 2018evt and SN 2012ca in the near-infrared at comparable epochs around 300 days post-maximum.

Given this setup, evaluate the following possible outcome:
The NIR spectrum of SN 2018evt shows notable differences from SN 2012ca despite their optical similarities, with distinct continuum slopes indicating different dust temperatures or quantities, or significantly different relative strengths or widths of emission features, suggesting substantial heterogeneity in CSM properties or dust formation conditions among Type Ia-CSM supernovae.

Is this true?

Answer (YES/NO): NO